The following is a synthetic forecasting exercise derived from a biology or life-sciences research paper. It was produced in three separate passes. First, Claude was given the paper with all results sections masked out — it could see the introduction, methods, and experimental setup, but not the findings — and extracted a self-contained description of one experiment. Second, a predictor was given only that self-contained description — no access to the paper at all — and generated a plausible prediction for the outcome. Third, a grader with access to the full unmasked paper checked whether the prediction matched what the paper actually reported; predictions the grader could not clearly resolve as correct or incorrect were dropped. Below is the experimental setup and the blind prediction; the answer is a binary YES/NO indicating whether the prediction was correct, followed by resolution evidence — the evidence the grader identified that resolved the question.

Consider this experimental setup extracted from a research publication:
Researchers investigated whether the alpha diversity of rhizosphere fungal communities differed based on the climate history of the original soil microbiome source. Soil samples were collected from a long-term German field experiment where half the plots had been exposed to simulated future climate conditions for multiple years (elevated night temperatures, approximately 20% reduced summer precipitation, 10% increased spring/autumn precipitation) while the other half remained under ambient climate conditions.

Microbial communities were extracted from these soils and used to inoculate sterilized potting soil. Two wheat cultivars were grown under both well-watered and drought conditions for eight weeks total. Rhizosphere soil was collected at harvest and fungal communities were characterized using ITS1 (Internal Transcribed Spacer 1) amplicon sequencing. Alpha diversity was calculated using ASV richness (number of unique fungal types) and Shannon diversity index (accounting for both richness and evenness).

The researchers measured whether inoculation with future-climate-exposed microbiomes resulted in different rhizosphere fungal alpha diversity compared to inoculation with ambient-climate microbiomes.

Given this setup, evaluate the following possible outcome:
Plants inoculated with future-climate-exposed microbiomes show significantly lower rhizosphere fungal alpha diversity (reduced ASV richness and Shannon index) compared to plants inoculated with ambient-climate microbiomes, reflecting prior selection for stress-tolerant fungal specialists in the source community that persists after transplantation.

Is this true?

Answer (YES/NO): NO